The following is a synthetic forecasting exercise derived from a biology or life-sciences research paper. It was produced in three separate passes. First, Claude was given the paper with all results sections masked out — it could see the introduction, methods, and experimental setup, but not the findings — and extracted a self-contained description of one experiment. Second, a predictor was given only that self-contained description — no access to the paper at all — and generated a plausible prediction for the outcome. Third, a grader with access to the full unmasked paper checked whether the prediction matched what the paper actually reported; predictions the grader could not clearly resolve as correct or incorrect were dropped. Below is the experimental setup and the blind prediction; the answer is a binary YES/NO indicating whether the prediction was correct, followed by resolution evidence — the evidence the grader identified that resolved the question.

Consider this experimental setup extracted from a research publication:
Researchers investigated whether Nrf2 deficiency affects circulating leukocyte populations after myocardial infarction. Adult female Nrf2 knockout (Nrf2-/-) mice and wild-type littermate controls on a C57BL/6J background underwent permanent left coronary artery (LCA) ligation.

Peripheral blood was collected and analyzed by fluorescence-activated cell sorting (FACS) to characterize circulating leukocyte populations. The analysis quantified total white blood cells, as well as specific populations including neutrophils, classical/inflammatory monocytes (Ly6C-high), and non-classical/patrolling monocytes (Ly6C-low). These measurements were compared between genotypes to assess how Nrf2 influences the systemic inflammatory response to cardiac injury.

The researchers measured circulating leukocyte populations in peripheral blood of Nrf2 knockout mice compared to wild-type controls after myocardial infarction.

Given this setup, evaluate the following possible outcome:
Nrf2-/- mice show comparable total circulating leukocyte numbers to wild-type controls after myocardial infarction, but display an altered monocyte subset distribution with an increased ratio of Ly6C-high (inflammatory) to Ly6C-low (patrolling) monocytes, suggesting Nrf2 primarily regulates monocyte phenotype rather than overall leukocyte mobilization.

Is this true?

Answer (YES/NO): NO